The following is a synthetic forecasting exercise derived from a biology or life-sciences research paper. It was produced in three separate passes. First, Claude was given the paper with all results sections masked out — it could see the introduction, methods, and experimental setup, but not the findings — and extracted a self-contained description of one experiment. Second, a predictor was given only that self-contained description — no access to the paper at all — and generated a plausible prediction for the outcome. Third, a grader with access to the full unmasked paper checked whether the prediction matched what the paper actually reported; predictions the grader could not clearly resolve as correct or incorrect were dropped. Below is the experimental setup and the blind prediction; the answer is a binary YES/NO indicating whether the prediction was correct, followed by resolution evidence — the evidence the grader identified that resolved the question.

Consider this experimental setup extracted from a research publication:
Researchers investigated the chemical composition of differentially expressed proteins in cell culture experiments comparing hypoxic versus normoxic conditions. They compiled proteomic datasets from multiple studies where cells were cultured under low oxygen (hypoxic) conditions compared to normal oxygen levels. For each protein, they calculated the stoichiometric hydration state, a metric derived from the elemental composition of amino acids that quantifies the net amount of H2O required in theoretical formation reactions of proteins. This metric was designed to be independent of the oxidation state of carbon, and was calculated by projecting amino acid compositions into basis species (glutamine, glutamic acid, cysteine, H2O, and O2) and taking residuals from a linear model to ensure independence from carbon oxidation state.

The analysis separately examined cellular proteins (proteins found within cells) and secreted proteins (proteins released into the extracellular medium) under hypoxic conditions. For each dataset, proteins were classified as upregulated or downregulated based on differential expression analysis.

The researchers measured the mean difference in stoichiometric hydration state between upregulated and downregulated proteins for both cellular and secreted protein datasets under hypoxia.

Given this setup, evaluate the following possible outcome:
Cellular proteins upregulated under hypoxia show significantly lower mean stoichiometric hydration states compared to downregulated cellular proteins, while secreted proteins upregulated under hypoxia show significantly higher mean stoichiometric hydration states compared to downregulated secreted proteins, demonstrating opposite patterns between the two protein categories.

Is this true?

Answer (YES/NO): NO